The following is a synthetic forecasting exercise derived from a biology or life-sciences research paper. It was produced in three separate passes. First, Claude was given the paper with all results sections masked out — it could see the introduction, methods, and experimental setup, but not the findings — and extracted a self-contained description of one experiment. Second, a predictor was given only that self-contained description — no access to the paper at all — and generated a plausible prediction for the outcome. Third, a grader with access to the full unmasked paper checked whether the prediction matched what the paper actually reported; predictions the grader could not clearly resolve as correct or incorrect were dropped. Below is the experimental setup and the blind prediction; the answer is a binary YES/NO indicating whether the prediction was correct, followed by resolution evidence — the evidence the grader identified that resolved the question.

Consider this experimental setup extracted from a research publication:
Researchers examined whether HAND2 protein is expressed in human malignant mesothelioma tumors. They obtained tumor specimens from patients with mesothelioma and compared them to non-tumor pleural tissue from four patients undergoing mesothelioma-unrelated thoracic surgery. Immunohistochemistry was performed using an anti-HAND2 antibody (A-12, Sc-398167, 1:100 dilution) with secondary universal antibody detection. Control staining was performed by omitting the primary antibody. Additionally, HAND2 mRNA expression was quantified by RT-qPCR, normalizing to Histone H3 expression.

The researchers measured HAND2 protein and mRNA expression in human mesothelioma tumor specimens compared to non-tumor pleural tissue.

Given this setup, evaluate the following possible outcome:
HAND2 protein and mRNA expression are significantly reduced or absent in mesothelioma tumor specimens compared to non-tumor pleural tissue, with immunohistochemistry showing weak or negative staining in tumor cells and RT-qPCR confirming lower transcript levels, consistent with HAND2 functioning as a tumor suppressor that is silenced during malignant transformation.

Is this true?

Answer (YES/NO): NO